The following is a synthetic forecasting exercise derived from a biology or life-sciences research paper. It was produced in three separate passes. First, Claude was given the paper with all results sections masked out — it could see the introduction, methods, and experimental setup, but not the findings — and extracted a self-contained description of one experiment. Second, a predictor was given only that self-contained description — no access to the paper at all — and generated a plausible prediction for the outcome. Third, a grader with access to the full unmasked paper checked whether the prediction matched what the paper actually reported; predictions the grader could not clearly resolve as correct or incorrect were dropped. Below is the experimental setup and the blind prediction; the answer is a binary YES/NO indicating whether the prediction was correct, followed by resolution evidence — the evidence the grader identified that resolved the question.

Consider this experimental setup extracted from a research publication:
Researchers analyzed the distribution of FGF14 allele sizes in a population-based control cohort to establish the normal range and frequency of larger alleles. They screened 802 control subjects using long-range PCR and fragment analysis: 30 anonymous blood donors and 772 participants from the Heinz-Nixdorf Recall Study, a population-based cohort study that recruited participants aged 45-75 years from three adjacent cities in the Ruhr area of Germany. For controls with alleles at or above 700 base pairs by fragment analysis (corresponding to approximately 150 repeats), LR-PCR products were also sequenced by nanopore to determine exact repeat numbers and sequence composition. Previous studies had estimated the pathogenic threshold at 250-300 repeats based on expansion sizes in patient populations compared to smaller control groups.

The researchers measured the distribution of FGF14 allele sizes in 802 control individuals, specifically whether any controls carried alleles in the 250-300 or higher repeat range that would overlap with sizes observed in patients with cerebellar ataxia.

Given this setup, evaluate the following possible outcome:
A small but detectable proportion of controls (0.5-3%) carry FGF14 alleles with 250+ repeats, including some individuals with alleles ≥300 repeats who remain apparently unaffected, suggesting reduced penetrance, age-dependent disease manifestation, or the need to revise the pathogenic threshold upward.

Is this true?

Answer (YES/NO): YES